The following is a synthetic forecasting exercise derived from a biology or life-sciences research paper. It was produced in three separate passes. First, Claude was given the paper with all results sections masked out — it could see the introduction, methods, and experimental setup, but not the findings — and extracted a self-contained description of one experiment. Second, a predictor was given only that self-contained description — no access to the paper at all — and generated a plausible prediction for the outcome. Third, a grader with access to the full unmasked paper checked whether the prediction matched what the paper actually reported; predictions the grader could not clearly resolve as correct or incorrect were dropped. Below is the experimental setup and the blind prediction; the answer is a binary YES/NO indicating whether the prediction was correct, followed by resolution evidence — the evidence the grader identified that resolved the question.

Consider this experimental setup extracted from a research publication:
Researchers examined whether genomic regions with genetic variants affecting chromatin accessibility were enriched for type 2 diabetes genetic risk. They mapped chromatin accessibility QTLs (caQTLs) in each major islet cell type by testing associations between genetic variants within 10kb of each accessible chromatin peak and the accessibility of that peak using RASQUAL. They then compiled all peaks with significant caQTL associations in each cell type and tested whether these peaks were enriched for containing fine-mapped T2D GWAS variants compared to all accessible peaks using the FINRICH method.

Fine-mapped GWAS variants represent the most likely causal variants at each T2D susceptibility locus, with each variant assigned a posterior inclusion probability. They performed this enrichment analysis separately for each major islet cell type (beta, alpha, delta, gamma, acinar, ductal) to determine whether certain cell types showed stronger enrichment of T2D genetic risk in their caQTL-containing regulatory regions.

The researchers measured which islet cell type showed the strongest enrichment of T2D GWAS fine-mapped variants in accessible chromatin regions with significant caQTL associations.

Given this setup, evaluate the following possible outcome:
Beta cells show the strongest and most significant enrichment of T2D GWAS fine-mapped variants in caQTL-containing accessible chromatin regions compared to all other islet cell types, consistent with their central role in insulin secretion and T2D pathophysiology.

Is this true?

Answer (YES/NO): NO